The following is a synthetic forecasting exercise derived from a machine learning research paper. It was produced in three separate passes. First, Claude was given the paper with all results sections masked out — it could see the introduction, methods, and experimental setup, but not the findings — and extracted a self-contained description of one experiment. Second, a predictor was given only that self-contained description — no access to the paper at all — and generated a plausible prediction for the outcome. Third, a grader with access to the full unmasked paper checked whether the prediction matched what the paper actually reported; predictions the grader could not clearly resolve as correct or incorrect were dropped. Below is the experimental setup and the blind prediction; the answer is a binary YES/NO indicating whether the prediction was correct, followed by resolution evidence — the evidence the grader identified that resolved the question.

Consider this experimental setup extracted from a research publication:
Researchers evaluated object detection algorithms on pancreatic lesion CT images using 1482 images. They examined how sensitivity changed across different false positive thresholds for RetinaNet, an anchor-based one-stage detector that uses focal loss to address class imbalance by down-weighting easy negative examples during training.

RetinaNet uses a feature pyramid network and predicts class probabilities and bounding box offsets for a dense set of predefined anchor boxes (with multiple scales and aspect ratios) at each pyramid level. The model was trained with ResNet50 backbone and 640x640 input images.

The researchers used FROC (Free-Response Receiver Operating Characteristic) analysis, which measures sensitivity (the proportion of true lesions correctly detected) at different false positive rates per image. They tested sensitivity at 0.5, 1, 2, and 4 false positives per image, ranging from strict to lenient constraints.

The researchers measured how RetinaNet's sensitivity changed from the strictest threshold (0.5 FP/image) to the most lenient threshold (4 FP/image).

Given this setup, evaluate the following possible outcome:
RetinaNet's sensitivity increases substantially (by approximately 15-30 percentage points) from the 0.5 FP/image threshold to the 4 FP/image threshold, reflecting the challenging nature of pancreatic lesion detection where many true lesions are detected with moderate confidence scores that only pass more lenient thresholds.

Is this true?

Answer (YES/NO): YES